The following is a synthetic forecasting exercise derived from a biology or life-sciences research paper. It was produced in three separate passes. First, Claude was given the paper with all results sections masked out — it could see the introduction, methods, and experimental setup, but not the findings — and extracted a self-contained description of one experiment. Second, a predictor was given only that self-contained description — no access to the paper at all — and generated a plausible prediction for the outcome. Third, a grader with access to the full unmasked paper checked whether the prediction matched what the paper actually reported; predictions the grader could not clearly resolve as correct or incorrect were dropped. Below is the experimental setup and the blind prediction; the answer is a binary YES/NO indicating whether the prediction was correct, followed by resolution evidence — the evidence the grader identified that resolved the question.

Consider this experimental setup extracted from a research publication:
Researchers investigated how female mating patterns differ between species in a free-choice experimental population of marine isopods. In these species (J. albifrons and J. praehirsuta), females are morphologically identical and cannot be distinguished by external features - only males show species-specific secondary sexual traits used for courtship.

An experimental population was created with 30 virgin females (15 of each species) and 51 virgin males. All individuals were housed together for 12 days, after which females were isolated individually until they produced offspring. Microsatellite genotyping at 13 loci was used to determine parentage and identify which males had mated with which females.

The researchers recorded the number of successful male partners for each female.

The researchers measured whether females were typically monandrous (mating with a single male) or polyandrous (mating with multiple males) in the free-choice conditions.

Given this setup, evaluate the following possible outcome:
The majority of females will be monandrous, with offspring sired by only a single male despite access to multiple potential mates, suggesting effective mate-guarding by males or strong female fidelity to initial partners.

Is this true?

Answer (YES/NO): YES